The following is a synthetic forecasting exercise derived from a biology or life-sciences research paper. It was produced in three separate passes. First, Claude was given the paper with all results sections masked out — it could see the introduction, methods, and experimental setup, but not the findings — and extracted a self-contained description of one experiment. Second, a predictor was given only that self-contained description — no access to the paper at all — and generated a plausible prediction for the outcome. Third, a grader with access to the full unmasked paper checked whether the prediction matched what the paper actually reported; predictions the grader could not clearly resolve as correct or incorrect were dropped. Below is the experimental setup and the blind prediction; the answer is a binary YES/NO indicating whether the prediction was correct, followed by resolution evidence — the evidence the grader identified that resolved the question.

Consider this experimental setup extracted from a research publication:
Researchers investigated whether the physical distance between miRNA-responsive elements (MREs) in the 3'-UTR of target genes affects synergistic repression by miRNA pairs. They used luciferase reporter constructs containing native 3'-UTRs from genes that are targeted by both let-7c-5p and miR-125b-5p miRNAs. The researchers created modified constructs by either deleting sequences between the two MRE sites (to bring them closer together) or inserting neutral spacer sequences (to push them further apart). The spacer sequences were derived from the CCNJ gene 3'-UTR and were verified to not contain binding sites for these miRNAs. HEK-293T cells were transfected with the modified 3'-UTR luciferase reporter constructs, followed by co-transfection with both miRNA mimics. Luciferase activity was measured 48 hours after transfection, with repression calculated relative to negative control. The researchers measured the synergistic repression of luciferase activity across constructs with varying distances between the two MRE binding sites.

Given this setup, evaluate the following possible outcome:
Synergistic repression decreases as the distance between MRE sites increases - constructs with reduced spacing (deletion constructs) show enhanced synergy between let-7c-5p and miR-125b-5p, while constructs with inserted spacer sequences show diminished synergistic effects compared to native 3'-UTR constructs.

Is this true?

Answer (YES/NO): NO